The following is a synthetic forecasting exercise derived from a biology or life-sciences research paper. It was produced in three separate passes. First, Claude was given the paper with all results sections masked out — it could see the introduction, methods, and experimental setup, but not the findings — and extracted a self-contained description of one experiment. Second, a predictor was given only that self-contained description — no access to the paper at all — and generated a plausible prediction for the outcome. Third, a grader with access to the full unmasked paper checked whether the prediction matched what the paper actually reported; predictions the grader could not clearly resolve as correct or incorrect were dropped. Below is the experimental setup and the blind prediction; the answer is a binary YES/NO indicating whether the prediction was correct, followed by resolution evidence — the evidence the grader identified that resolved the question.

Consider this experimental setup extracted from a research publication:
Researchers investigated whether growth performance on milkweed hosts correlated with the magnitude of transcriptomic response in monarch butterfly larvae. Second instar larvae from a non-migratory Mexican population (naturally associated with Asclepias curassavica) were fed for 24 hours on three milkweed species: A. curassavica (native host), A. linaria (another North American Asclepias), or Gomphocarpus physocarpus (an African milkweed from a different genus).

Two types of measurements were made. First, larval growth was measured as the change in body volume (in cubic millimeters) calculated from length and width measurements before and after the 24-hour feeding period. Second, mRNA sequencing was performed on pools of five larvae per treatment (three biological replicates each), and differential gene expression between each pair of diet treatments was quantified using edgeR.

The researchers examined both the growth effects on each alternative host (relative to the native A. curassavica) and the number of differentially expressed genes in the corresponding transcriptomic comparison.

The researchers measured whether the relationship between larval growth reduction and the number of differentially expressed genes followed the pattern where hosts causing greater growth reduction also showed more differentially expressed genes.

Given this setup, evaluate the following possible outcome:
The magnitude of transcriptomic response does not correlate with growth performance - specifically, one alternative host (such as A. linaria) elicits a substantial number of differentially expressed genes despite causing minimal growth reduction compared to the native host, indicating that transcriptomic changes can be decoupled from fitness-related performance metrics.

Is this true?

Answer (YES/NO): NO